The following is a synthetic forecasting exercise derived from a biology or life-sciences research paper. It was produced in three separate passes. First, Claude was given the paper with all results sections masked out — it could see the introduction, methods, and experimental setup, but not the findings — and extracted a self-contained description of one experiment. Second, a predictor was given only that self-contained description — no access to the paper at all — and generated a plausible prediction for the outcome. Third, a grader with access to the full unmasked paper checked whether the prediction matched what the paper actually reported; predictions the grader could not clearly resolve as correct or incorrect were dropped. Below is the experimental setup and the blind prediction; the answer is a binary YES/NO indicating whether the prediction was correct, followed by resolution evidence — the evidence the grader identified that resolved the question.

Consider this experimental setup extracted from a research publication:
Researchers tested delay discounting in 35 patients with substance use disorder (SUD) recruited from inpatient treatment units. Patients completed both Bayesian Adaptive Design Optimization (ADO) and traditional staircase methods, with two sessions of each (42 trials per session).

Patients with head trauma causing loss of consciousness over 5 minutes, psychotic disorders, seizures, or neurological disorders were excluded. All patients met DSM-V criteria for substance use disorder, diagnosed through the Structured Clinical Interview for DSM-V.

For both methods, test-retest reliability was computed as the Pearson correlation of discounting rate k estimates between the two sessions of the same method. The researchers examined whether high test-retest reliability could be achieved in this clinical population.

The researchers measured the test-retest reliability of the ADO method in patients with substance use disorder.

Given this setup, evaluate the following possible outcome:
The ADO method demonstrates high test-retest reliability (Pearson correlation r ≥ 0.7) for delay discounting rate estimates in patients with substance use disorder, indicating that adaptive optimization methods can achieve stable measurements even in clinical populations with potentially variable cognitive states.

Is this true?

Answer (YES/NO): YES